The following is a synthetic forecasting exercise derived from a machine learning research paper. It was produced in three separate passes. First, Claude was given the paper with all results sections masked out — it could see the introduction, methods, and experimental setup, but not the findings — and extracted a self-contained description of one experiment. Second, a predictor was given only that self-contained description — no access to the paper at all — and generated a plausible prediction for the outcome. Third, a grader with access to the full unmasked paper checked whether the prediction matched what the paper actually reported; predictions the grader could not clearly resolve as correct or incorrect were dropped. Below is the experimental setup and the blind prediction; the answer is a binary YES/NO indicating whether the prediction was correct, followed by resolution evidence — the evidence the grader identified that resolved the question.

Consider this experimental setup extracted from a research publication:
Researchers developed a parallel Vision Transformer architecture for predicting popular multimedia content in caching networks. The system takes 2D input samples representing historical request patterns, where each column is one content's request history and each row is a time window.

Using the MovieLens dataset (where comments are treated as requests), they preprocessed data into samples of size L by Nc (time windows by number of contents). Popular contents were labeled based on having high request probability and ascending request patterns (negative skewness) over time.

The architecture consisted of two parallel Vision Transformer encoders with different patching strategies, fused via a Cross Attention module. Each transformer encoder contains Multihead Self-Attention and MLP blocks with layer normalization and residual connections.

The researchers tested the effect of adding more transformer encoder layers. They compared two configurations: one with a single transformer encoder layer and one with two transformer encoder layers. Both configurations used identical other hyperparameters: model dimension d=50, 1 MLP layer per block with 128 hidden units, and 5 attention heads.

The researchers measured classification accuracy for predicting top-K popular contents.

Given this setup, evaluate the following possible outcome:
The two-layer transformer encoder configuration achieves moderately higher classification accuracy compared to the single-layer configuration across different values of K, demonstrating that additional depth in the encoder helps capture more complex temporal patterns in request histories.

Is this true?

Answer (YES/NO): NO